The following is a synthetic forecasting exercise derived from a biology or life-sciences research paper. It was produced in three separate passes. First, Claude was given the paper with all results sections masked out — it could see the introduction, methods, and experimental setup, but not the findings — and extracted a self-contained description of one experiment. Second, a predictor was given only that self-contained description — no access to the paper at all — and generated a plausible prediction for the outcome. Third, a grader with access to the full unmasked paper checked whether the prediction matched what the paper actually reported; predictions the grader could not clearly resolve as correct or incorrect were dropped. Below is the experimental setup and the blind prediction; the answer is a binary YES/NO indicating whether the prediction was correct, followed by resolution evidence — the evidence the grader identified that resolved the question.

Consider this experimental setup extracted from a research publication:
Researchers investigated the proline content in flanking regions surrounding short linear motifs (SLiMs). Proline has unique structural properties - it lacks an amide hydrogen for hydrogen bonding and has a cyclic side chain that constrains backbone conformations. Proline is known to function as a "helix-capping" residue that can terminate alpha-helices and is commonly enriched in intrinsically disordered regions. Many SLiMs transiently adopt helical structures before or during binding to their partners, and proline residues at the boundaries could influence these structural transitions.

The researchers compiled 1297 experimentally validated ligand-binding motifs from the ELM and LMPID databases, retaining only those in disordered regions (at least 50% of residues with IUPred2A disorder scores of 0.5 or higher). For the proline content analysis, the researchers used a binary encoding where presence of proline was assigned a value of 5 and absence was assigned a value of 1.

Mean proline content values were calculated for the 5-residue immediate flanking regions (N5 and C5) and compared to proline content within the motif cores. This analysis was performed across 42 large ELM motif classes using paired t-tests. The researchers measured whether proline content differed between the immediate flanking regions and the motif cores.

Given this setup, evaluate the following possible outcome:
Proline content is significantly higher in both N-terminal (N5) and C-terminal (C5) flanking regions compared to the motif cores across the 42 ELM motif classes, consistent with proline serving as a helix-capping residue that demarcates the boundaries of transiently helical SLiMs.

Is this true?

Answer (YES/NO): NO